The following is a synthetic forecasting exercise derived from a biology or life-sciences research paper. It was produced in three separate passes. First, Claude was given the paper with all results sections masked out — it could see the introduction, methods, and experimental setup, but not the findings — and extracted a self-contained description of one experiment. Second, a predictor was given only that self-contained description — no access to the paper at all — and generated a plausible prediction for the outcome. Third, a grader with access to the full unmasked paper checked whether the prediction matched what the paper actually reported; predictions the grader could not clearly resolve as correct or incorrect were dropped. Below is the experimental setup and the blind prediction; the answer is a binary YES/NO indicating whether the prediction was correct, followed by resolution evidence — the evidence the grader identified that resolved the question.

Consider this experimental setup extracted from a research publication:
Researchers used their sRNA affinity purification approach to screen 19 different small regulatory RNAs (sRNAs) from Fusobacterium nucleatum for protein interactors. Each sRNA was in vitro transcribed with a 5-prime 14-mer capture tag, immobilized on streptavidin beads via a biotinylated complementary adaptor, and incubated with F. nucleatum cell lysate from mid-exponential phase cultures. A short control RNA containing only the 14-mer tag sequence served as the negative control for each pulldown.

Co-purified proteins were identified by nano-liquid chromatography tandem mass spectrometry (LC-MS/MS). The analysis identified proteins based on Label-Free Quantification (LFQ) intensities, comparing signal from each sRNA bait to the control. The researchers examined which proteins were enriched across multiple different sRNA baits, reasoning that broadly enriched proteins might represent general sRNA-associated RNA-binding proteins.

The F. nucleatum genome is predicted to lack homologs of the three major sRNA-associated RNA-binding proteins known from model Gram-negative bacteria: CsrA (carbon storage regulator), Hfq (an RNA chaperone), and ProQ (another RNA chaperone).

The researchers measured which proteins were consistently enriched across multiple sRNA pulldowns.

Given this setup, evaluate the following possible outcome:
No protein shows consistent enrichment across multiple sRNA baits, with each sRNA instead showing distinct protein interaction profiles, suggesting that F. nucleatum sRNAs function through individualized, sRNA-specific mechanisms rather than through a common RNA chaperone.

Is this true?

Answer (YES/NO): NO